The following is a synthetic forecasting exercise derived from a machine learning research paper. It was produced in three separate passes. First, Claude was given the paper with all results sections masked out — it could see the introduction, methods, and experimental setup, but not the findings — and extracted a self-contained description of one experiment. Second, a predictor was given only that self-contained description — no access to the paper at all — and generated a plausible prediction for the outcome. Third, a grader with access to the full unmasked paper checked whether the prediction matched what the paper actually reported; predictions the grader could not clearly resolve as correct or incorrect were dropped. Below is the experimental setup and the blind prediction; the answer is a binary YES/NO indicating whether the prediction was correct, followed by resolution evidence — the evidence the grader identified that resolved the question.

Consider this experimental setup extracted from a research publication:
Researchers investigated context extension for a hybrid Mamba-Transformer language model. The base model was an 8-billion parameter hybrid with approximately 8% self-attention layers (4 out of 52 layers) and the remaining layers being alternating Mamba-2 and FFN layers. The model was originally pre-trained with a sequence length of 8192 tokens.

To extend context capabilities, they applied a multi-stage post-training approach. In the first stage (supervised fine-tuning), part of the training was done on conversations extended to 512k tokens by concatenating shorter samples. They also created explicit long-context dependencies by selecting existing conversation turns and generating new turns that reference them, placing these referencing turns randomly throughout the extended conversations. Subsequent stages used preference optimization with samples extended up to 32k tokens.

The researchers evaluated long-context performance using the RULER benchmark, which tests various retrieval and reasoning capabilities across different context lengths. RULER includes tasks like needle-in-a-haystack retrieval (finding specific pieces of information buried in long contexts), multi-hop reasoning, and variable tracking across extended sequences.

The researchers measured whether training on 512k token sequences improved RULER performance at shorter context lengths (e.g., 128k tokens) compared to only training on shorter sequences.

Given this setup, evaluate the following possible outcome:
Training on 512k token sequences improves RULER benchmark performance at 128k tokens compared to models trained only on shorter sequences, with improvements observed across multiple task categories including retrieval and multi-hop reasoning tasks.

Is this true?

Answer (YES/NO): NO